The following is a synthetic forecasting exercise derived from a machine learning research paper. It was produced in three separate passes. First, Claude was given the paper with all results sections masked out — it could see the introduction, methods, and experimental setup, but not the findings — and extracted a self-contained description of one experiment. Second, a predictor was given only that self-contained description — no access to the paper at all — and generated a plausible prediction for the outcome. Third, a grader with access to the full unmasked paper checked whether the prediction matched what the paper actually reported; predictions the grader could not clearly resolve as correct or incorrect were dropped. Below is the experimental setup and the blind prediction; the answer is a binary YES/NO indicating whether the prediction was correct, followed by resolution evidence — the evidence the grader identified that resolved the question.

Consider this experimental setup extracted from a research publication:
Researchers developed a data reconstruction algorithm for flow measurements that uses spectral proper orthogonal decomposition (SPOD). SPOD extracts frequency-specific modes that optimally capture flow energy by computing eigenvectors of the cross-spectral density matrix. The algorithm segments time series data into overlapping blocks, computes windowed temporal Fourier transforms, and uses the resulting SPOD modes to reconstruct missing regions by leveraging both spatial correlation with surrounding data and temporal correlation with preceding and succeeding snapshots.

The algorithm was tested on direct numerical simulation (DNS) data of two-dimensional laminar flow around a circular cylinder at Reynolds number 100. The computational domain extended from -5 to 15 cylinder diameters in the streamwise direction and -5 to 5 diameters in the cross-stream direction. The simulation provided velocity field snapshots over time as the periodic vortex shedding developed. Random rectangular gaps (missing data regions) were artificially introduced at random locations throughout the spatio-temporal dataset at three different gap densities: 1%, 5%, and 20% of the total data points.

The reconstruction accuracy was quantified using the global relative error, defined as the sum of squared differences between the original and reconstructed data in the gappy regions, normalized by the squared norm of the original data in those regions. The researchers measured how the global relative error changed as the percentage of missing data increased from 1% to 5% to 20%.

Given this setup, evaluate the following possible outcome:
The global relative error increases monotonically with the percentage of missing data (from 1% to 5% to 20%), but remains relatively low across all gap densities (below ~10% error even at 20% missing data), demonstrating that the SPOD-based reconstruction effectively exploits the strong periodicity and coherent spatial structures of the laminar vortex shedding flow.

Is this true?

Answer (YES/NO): YES